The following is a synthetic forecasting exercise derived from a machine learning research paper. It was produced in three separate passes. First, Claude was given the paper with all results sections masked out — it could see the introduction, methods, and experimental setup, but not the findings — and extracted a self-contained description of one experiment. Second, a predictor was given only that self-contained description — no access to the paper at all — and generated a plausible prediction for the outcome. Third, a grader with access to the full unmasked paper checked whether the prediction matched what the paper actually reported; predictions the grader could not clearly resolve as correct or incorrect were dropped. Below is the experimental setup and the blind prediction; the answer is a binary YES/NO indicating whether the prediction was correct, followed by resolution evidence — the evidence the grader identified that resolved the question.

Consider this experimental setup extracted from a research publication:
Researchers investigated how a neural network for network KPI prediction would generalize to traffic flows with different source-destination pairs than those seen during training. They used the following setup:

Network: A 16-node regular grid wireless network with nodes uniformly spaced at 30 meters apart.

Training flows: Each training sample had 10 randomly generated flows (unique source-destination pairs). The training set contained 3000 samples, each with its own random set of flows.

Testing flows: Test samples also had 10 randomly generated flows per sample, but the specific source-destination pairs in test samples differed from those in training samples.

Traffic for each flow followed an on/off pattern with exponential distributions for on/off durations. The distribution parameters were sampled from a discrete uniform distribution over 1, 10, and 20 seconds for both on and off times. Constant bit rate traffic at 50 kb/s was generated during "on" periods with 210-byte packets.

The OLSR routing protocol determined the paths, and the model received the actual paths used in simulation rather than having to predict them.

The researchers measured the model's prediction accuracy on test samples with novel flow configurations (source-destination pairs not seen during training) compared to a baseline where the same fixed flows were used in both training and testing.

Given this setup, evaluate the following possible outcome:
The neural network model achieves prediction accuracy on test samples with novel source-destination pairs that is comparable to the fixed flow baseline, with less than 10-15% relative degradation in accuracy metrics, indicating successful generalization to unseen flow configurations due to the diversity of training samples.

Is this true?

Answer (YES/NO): NO